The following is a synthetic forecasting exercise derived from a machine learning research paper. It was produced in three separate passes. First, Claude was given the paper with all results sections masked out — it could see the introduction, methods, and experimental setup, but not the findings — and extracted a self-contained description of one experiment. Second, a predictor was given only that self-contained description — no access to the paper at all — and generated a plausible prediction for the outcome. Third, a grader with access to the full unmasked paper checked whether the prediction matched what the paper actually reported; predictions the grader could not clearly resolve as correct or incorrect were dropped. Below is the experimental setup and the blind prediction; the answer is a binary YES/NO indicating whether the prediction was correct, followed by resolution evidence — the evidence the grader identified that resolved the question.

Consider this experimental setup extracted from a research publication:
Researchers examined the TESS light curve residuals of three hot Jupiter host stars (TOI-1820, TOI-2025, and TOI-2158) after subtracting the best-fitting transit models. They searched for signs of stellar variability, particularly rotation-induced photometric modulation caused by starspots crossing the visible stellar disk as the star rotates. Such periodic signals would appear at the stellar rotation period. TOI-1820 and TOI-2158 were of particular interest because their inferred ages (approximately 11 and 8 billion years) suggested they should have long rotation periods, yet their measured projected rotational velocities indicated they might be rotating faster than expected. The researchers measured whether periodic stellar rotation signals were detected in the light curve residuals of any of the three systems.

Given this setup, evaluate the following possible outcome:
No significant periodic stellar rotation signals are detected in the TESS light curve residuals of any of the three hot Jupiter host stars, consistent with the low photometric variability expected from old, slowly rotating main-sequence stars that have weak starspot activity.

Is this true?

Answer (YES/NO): NO